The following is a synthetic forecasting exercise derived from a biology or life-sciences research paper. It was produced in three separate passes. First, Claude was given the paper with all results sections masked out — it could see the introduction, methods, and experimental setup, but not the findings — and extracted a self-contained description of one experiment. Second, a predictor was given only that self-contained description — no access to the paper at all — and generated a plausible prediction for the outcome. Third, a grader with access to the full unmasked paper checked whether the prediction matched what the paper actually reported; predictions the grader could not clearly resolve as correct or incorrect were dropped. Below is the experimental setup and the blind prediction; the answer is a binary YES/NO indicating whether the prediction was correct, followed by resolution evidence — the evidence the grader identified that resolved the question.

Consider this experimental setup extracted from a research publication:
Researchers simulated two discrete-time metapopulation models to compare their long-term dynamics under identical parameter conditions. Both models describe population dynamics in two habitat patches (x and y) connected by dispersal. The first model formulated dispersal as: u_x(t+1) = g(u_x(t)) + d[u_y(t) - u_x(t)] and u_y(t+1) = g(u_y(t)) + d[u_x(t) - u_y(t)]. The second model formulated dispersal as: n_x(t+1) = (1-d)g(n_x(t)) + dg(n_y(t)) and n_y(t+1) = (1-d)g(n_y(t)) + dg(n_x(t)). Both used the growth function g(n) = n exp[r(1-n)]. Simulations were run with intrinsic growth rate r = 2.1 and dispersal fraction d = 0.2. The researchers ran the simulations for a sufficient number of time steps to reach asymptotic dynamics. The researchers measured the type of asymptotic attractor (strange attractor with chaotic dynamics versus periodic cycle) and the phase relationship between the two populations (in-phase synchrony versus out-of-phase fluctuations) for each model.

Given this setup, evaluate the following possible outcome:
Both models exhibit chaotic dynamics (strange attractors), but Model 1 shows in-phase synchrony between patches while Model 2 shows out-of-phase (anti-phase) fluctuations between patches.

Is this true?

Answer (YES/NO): NO